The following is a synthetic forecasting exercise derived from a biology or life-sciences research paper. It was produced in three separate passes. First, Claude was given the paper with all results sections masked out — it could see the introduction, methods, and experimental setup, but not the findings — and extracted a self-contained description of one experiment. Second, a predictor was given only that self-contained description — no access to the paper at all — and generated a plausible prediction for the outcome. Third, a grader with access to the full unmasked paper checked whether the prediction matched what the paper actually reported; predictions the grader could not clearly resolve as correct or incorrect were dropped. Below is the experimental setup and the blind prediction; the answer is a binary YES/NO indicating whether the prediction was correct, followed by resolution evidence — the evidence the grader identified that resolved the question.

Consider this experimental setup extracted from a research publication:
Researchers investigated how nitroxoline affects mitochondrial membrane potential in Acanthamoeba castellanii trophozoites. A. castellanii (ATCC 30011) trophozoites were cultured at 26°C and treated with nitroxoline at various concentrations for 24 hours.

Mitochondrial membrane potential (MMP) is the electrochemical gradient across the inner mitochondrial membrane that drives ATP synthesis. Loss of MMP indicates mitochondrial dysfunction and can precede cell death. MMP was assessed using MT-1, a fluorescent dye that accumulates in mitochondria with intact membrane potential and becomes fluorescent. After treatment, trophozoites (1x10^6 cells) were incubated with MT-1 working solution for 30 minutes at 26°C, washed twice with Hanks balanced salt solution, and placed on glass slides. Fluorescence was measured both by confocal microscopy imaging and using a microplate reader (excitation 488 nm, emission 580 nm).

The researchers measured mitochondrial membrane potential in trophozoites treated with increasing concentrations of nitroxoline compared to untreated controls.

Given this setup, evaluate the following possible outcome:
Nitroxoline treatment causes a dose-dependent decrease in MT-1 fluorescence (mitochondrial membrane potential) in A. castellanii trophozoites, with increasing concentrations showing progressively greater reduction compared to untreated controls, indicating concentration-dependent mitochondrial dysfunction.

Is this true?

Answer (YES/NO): YES